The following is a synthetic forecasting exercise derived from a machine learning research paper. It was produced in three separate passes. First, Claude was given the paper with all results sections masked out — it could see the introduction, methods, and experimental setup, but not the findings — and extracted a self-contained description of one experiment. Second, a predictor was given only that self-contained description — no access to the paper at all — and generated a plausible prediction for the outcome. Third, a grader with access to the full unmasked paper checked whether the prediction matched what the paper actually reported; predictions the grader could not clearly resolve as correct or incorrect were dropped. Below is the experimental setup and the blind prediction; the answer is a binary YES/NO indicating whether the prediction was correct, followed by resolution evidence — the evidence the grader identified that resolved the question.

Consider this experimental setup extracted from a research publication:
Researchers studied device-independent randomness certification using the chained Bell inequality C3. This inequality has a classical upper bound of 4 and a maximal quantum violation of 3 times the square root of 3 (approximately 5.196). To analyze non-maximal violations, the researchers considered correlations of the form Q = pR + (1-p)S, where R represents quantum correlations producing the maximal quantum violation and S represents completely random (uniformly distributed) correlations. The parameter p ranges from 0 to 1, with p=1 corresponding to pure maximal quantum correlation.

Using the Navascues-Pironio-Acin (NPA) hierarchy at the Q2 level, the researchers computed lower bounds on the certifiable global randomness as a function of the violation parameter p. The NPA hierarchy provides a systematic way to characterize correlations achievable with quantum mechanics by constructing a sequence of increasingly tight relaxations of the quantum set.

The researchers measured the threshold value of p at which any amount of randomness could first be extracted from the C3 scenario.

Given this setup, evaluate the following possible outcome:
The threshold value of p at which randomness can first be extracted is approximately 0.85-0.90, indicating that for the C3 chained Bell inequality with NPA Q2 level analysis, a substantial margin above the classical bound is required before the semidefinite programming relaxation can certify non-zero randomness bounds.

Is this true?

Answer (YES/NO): NO